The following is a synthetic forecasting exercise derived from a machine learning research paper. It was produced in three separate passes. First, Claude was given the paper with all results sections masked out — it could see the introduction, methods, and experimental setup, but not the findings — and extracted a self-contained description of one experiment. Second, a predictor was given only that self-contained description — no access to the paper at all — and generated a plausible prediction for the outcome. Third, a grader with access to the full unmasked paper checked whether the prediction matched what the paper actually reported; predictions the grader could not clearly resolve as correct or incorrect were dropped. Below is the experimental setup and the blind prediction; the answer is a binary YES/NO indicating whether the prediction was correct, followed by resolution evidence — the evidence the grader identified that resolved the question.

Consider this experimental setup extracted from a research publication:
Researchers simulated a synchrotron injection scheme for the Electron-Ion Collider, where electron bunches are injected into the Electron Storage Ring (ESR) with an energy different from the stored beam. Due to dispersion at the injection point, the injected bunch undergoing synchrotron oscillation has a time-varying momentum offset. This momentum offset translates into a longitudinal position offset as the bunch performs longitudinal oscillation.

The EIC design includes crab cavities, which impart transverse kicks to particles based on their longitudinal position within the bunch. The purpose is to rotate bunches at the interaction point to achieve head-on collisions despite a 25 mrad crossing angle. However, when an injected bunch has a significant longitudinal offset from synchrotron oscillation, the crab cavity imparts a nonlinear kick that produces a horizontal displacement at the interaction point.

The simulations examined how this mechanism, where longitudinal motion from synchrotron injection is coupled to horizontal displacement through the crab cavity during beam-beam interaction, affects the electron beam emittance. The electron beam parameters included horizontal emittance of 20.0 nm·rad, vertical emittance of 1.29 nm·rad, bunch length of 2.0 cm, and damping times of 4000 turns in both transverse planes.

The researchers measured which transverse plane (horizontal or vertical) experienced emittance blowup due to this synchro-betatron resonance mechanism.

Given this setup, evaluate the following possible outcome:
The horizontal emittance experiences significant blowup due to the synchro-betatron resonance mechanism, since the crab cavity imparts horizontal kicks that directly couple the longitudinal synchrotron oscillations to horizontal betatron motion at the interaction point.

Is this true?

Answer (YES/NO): NO